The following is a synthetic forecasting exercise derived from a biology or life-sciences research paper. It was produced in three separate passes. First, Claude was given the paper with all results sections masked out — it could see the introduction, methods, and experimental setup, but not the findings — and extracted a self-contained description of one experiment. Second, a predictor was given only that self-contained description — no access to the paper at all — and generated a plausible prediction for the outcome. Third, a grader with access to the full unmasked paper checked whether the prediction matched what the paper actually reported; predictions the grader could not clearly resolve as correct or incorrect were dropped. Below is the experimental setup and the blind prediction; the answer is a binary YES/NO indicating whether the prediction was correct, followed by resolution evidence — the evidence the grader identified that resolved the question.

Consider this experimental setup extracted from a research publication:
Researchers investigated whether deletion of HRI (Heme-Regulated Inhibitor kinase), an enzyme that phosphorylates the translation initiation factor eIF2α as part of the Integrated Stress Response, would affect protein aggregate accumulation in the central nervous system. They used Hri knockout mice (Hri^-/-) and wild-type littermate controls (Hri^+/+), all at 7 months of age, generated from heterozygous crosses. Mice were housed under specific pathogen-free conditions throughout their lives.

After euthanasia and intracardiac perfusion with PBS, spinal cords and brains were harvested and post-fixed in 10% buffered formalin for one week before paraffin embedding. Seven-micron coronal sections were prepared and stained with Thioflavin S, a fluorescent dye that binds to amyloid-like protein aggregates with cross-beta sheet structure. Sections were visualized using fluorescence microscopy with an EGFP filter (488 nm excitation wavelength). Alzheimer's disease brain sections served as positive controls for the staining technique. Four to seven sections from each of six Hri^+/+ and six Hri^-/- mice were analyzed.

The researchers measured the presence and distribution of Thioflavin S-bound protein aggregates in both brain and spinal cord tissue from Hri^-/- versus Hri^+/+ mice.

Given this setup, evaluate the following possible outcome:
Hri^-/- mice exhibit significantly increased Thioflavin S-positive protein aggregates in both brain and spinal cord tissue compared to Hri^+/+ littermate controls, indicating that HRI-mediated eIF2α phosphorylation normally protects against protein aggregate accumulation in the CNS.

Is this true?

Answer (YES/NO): NO